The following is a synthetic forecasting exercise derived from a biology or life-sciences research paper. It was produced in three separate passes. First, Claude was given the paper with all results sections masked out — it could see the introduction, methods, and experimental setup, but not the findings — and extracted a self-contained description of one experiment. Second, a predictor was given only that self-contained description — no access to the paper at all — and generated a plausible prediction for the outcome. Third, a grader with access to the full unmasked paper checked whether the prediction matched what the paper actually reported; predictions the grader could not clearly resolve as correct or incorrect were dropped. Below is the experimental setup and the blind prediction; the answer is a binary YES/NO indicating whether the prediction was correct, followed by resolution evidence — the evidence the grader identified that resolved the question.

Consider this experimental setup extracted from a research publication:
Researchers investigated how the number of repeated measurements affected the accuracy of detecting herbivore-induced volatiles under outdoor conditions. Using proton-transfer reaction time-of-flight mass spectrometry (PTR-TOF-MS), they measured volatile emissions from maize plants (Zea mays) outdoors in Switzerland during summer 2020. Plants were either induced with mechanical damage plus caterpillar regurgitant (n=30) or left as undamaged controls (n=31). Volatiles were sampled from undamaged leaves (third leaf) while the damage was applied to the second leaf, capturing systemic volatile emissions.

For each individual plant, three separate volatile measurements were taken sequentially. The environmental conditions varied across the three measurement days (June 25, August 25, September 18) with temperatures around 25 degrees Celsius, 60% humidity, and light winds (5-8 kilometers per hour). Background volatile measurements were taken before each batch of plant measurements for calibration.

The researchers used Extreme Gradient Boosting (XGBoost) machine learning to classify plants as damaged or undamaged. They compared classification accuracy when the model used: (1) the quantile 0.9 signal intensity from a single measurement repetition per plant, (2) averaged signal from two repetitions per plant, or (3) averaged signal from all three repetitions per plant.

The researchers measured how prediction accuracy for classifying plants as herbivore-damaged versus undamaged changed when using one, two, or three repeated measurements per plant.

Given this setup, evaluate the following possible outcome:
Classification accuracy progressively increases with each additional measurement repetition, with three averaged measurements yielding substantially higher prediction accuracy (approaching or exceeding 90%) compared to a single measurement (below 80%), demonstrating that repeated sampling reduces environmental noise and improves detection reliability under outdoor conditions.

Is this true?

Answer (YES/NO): NO